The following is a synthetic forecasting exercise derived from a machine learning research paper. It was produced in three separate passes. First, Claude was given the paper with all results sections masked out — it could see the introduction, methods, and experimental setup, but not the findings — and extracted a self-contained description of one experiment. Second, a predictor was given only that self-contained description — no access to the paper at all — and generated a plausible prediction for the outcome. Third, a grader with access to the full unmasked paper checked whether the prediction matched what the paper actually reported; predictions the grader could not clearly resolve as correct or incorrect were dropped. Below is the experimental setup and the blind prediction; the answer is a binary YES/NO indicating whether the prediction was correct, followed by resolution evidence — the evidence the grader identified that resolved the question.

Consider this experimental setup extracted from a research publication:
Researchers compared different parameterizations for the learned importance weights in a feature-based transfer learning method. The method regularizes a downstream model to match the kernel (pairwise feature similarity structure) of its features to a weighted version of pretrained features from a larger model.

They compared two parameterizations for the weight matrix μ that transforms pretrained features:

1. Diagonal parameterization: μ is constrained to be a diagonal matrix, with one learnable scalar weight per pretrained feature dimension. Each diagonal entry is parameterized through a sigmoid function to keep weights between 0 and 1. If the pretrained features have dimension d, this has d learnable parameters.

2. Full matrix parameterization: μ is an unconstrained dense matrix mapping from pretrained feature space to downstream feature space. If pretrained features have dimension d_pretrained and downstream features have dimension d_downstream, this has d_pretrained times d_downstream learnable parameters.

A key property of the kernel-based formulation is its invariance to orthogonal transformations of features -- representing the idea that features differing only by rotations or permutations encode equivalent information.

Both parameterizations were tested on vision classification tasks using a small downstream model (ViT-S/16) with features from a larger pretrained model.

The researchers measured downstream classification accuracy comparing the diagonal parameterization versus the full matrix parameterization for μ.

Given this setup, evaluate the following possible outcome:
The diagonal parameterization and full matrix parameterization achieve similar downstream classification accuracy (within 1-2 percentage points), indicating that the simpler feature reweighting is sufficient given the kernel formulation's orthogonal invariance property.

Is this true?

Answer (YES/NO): NO